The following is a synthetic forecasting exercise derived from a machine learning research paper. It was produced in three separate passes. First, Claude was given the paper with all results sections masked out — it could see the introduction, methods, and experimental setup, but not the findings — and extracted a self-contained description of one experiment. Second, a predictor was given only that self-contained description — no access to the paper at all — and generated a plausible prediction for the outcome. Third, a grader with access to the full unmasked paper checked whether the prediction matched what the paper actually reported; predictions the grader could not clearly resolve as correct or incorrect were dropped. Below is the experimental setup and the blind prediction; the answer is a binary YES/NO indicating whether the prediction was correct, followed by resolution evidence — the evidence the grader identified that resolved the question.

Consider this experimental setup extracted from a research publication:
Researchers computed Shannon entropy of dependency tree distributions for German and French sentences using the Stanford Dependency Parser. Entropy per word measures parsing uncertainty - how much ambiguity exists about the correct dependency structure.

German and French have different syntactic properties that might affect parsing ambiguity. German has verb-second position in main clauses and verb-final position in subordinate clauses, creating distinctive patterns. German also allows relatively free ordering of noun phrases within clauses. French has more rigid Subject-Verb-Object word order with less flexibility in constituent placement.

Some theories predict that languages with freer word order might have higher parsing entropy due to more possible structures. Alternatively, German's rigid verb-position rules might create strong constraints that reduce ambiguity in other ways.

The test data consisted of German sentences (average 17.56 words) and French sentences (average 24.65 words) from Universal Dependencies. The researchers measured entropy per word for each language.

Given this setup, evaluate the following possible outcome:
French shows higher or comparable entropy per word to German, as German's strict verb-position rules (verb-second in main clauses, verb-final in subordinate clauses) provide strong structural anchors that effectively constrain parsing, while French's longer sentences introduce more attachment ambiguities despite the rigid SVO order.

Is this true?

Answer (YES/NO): YES